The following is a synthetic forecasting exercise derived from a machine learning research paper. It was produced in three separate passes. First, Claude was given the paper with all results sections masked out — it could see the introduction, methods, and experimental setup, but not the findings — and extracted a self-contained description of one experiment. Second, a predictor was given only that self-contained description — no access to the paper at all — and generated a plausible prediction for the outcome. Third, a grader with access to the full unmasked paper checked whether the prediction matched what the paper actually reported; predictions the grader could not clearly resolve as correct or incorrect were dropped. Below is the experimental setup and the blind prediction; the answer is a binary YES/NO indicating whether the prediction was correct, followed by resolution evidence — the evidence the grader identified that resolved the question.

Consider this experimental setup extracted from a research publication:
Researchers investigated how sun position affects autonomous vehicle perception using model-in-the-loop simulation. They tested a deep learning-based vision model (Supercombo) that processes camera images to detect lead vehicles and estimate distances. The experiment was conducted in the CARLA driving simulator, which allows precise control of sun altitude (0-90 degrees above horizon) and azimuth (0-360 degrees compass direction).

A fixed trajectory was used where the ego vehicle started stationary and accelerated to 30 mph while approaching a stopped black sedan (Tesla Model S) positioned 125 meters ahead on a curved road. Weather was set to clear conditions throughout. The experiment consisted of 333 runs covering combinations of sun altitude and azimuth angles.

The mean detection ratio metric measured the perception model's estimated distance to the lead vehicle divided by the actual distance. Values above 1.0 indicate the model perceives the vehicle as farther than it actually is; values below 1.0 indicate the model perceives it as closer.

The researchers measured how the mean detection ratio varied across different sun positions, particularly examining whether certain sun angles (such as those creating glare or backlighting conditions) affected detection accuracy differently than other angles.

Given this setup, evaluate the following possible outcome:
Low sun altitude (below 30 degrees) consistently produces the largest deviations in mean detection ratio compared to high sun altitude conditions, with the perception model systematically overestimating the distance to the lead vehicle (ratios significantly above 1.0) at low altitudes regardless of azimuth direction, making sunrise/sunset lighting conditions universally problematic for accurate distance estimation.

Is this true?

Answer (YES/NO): NO